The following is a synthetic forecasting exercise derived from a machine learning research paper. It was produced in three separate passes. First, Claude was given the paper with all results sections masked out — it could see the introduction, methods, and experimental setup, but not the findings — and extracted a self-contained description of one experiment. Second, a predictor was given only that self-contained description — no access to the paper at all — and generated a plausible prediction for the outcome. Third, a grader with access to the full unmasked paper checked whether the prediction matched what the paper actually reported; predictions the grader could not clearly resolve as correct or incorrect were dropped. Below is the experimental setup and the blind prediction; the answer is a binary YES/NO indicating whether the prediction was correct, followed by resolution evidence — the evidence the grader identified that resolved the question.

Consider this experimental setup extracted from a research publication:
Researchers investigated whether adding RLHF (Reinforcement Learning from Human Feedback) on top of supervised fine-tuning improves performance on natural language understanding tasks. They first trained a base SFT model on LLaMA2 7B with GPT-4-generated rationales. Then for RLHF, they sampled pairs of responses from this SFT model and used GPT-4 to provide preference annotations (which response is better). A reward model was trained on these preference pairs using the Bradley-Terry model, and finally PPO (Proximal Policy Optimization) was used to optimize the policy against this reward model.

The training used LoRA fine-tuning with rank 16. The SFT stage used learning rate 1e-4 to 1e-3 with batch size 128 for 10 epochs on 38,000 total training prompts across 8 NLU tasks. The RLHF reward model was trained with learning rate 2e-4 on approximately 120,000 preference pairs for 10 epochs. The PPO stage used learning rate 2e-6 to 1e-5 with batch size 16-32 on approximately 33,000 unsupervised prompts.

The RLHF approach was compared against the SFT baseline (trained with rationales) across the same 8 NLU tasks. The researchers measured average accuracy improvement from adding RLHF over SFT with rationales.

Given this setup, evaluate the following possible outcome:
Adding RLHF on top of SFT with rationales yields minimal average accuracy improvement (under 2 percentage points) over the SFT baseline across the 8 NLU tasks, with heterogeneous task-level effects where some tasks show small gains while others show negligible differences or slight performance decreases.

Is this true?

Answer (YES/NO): YES